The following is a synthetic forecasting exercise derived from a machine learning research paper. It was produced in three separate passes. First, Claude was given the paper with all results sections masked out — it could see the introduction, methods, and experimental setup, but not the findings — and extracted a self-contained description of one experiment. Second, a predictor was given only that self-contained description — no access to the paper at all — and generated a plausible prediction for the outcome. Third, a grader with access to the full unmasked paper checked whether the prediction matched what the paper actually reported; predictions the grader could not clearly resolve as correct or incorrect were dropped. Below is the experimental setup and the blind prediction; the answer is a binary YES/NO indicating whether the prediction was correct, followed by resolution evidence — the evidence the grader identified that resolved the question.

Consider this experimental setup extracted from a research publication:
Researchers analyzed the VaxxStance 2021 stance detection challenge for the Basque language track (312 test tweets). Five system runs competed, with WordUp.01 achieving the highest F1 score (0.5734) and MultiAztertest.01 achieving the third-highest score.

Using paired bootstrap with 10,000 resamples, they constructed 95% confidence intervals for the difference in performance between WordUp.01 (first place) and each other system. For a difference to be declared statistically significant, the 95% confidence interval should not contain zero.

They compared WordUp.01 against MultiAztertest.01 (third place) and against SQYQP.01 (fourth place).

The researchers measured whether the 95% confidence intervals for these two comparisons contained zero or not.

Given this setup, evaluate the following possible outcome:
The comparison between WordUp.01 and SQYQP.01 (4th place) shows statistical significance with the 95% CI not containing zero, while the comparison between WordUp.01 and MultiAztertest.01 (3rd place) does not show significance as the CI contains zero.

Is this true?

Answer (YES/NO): YES